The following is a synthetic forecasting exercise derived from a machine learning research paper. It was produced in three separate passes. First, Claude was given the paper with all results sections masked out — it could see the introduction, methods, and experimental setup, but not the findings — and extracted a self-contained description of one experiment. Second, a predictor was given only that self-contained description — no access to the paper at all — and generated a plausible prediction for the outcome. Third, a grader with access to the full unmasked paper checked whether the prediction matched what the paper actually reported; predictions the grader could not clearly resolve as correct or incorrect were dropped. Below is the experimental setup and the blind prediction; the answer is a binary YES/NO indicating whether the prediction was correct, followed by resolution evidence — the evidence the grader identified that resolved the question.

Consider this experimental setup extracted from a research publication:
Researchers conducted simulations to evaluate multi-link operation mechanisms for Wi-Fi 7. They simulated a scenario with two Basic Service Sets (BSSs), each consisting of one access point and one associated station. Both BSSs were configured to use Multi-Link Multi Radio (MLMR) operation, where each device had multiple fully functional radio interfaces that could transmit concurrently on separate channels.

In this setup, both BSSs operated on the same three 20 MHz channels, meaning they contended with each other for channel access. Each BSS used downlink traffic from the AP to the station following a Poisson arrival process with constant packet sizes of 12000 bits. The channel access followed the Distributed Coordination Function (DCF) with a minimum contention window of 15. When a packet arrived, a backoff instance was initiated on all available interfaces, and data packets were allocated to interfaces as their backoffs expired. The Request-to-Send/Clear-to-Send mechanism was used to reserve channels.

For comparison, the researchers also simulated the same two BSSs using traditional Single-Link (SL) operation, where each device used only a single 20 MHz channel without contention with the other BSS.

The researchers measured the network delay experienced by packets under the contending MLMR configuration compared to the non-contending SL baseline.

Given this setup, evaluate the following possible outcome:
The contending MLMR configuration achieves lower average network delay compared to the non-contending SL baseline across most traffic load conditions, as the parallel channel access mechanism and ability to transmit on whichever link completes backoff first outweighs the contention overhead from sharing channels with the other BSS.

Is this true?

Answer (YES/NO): NO